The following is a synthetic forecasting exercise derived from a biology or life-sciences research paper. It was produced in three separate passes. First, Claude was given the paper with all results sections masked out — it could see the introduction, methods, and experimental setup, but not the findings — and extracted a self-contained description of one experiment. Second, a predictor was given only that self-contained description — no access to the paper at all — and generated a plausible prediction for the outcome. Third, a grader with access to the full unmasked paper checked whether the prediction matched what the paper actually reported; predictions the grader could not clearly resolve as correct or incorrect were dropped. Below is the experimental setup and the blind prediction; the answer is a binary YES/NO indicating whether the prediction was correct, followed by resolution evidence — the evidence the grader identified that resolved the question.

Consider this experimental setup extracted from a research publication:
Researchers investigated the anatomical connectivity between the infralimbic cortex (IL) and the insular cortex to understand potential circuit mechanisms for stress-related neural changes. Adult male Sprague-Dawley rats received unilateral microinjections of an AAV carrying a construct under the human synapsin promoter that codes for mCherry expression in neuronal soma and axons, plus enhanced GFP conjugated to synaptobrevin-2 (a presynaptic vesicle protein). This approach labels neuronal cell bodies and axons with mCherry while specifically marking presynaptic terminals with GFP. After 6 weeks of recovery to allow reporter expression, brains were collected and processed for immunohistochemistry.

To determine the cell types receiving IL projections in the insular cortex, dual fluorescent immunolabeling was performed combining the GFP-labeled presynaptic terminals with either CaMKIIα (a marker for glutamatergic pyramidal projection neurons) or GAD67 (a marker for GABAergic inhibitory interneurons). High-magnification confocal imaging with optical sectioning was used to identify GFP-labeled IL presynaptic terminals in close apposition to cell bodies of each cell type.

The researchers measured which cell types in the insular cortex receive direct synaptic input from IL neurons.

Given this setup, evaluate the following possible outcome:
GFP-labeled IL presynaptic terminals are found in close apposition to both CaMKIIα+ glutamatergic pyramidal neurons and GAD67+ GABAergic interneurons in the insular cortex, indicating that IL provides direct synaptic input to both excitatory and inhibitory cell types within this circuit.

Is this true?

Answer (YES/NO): YES